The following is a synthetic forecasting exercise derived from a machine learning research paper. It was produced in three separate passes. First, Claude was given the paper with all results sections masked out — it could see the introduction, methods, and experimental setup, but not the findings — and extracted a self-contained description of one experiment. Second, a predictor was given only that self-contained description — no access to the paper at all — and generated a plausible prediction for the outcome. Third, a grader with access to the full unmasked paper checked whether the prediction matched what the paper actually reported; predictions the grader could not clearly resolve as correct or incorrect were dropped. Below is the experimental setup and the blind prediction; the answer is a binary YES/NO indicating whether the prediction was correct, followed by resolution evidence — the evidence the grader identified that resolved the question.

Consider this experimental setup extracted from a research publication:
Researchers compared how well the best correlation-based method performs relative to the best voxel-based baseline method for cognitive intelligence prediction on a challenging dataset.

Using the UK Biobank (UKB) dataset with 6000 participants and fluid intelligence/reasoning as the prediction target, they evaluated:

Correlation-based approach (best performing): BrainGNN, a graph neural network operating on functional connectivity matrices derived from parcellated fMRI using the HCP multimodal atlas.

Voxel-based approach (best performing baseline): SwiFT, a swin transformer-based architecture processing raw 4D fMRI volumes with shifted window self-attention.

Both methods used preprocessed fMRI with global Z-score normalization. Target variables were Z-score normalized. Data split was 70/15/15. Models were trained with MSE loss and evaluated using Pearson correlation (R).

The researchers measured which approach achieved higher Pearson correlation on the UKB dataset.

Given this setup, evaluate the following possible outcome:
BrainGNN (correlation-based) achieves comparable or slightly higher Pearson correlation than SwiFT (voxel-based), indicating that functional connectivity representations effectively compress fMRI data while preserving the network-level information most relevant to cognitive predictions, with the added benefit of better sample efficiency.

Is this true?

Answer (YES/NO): NO